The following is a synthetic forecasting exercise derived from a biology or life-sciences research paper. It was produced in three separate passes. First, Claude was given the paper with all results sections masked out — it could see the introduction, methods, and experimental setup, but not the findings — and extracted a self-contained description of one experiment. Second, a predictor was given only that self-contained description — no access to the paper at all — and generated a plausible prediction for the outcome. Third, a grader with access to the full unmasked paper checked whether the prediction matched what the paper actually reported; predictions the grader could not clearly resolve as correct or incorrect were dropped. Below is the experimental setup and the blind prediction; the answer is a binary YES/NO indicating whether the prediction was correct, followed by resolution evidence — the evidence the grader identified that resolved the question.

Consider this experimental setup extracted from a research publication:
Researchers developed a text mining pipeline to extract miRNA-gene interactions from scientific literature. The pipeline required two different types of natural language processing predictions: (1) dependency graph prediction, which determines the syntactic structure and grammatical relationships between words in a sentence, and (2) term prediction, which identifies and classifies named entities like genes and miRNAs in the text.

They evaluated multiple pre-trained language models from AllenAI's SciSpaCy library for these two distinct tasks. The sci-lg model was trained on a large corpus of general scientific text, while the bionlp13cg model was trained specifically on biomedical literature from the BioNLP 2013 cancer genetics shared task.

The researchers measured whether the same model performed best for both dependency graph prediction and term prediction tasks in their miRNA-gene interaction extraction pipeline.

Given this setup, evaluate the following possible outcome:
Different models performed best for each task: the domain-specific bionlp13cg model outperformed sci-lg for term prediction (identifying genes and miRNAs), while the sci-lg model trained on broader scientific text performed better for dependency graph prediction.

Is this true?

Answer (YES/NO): NO